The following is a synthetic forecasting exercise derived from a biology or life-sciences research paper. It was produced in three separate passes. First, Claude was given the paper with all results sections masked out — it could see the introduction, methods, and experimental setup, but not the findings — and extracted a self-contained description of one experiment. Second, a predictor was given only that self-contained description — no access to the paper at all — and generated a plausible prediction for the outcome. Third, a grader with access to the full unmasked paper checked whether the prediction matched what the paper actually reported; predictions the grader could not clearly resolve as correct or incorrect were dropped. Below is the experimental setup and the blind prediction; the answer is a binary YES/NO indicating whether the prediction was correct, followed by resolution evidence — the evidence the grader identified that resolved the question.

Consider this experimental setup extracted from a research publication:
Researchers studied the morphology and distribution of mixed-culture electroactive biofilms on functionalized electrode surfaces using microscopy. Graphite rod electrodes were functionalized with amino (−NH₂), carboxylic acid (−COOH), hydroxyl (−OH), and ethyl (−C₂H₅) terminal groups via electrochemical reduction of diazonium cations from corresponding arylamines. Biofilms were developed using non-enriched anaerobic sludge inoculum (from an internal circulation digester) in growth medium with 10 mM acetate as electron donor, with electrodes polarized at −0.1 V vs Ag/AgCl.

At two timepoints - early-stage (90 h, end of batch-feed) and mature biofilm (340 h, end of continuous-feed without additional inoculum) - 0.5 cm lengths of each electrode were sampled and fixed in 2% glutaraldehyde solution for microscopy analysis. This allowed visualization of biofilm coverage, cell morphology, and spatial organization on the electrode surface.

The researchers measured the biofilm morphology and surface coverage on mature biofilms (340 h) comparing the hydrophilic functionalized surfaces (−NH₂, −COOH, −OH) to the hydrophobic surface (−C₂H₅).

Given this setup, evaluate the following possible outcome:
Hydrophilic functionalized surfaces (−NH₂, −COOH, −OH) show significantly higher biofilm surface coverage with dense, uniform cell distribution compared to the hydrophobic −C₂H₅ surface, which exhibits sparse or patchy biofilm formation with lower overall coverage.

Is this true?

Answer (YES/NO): NO